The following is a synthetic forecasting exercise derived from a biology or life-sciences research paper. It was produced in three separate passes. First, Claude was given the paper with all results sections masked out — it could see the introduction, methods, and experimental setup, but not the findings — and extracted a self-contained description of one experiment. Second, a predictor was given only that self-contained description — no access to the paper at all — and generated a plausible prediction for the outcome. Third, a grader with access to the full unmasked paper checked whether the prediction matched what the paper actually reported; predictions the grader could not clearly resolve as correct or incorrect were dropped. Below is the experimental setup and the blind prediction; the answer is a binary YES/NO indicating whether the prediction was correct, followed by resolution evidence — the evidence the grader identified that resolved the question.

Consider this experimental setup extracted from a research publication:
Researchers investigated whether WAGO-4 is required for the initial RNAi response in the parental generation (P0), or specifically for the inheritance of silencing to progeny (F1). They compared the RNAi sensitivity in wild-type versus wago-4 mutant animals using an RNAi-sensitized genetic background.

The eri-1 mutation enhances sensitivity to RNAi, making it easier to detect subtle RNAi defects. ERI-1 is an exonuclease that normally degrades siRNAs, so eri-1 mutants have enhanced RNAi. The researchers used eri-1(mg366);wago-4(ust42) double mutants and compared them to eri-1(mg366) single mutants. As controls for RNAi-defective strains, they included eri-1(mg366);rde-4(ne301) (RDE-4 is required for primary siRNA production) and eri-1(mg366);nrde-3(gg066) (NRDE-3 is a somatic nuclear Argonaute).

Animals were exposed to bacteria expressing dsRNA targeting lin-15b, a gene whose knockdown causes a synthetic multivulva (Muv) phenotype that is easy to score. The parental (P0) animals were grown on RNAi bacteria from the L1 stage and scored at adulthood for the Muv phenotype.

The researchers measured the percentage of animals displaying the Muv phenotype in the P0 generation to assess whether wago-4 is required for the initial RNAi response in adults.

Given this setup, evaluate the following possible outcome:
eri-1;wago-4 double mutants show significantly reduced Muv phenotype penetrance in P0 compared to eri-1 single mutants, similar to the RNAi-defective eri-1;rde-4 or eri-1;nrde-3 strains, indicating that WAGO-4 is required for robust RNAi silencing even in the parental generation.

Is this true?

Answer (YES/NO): NO